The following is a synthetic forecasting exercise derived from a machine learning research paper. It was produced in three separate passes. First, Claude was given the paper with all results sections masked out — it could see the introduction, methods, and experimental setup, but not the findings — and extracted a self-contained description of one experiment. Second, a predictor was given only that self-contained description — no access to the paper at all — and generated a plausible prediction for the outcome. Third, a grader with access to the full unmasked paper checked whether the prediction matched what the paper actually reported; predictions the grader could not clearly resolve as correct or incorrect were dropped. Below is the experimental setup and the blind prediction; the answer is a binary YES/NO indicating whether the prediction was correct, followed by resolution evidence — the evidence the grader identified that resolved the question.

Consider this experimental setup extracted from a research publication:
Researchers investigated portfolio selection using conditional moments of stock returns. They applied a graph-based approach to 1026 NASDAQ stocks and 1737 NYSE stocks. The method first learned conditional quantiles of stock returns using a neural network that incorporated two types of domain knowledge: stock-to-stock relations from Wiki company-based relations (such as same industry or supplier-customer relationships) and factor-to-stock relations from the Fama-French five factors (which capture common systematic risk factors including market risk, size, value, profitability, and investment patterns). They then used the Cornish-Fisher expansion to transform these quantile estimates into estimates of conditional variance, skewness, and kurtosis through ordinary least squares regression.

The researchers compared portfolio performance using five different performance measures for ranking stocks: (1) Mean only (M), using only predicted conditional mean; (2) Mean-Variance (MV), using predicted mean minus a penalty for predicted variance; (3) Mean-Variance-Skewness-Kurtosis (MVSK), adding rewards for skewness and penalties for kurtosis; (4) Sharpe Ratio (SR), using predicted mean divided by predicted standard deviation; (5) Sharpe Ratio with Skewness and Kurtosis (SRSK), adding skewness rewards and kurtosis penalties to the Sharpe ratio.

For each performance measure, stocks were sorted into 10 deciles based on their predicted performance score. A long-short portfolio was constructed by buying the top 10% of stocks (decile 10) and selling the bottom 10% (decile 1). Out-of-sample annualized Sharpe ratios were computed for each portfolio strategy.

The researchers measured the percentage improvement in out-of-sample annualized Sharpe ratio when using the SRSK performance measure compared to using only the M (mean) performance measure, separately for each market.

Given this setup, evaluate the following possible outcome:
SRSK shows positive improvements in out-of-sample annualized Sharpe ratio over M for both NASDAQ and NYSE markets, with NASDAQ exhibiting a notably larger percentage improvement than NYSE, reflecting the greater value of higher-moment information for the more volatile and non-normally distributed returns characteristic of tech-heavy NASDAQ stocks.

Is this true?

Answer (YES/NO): YES